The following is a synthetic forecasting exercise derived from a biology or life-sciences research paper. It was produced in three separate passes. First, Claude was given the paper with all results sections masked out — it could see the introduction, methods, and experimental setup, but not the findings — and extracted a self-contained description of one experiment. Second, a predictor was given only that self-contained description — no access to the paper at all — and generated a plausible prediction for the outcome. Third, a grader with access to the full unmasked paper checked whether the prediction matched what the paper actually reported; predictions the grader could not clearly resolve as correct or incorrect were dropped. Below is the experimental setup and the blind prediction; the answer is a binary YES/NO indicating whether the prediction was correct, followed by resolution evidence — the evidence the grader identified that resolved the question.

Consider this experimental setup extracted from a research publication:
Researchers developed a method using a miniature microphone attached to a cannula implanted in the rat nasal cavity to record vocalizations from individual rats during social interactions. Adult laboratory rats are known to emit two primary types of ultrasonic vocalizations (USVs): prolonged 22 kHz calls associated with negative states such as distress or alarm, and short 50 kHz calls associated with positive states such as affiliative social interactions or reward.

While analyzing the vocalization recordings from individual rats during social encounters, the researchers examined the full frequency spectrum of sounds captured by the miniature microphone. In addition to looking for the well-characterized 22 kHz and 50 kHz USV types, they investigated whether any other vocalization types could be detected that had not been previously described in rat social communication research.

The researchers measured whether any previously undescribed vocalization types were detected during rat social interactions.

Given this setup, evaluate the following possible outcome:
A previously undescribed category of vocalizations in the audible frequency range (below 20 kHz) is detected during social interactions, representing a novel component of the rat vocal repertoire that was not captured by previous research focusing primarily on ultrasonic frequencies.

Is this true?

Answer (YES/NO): YES